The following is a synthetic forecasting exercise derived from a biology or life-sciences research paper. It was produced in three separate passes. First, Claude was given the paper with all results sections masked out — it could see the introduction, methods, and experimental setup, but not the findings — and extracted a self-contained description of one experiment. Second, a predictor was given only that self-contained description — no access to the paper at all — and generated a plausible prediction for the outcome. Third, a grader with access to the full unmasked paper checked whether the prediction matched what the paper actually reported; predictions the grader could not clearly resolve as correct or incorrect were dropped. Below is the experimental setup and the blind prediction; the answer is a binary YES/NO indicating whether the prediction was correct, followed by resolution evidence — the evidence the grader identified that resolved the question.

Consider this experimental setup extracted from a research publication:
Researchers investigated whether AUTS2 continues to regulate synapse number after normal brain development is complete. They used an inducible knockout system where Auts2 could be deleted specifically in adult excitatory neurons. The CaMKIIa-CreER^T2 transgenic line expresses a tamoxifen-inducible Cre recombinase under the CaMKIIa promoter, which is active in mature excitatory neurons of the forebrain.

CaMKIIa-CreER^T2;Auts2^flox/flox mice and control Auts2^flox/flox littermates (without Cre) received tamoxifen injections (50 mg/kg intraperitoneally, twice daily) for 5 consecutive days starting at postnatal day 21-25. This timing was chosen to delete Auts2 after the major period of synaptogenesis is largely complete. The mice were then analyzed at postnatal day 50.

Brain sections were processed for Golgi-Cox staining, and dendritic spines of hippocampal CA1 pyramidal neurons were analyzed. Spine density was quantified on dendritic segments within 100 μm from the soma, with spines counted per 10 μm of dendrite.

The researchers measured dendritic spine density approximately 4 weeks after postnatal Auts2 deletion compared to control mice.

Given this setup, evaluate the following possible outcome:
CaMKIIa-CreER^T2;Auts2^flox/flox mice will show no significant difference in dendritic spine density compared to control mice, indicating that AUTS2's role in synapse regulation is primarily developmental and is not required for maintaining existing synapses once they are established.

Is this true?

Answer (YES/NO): NO